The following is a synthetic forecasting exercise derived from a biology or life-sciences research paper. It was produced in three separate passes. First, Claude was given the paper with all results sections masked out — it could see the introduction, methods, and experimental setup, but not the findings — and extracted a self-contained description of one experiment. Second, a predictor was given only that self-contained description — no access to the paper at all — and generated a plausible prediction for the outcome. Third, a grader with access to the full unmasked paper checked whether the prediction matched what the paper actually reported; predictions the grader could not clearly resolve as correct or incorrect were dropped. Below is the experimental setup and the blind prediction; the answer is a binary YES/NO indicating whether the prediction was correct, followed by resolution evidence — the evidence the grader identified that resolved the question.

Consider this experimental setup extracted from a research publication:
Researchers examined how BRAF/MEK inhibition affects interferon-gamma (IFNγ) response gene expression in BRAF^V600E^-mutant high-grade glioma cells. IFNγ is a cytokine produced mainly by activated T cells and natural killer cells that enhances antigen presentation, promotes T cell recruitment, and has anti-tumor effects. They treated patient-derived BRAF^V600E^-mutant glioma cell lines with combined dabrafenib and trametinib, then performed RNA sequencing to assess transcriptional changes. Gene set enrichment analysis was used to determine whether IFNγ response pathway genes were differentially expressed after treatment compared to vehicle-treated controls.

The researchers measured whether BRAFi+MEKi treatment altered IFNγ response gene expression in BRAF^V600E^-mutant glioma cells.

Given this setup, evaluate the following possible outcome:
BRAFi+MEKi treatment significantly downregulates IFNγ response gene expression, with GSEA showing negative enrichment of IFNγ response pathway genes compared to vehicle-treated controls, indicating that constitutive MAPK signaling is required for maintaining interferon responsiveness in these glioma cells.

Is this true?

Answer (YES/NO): NO